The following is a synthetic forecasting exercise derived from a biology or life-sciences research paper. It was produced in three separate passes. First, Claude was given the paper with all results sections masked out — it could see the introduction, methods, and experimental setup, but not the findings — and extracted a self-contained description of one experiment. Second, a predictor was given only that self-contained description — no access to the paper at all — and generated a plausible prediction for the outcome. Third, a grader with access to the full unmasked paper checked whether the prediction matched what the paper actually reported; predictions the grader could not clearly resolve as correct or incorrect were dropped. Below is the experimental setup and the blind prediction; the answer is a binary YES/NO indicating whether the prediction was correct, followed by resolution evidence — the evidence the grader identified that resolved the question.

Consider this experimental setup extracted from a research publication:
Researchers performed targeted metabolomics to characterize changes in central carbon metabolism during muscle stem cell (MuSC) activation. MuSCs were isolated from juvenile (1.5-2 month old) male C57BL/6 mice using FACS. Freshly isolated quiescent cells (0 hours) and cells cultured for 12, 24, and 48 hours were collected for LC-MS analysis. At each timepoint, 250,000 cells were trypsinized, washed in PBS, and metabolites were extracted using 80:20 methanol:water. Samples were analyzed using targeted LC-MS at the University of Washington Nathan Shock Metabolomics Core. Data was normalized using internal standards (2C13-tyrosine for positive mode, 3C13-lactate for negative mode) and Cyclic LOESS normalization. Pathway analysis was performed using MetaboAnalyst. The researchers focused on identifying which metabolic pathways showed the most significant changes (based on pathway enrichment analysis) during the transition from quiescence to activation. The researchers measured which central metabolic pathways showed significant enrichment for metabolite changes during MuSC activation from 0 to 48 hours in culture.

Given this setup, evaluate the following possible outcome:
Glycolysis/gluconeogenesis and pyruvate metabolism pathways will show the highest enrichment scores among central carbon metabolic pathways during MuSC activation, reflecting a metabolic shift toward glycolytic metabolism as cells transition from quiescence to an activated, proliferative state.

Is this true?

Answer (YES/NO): NO